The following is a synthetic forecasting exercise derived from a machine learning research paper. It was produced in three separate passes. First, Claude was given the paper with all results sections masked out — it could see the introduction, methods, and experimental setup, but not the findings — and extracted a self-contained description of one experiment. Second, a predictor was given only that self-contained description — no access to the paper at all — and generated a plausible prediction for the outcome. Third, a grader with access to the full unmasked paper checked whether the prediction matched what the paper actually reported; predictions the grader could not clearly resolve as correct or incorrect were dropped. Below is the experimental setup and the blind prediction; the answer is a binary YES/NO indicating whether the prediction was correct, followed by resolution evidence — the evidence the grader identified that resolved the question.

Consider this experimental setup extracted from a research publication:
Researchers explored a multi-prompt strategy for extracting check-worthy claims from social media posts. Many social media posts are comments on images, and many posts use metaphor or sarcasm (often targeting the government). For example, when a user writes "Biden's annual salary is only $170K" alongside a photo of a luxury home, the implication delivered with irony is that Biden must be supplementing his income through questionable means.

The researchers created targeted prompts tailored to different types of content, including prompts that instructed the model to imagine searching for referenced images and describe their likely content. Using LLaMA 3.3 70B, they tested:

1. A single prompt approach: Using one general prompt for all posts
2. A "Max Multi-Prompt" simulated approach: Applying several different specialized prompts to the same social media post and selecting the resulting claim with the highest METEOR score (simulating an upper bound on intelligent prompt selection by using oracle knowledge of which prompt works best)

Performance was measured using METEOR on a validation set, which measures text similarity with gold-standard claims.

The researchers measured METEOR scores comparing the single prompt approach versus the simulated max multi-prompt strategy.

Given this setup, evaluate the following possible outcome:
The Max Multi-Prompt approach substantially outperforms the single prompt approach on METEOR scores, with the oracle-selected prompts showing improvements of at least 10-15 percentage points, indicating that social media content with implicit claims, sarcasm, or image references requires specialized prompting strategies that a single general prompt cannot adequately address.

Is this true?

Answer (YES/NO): NO